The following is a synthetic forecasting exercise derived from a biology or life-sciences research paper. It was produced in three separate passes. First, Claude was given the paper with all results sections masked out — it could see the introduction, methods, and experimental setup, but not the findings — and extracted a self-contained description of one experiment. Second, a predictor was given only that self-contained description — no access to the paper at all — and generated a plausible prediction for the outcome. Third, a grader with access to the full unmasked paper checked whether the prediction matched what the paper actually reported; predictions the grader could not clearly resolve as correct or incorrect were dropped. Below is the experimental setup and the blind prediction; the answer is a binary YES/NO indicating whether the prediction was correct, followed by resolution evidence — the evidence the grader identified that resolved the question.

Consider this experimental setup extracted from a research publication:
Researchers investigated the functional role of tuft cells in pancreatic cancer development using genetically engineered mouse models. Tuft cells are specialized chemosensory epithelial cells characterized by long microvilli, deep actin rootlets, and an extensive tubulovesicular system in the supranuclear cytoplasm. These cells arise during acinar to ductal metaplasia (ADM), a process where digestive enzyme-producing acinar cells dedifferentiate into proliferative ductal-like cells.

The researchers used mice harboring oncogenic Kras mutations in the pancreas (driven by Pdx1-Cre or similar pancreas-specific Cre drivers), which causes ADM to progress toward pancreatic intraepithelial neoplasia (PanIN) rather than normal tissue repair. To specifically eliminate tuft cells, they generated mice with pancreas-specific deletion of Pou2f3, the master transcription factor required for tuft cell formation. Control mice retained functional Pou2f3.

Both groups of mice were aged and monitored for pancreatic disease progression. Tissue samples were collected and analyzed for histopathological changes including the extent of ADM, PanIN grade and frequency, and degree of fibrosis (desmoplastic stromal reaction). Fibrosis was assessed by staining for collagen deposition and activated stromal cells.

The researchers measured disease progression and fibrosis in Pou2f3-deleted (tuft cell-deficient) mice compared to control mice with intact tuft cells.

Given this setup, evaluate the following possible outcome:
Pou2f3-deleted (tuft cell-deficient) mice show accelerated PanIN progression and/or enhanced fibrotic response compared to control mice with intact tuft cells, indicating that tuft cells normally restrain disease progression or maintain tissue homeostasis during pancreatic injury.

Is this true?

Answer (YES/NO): YES